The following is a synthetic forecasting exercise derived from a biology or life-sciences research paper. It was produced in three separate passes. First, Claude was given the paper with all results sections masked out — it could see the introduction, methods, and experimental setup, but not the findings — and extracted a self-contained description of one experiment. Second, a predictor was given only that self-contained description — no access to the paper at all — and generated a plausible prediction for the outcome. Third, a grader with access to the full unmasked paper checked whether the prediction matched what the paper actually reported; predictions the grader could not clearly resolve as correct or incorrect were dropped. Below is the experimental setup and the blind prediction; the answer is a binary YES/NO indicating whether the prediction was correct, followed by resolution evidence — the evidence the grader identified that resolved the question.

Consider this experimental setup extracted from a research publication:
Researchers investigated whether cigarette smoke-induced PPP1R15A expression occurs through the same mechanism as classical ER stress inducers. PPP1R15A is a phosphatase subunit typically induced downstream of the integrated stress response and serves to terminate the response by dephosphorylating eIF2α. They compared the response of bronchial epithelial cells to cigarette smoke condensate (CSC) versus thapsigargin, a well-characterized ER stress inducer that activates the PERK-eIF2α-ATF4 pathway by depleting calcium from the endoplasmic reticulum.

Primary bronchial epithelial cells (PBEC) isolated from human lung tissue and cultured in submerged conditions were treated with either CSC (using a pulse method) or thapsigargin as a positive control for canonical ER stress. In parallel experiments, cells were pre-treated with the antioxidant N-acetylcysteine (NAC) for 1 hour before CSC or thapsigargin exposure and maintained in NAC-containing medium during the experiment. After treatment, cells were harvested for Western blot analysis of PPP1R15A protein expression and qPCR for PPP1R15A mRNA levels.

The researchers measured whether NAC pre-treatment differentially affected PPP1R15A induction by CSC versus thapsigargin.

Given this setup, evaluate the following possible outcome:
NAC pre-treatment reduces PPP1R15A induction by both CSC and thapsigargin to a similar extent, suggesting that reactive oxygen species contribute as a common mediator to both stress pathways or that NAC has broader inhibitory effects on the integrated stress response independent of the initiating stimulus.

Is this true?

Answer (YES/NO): NO